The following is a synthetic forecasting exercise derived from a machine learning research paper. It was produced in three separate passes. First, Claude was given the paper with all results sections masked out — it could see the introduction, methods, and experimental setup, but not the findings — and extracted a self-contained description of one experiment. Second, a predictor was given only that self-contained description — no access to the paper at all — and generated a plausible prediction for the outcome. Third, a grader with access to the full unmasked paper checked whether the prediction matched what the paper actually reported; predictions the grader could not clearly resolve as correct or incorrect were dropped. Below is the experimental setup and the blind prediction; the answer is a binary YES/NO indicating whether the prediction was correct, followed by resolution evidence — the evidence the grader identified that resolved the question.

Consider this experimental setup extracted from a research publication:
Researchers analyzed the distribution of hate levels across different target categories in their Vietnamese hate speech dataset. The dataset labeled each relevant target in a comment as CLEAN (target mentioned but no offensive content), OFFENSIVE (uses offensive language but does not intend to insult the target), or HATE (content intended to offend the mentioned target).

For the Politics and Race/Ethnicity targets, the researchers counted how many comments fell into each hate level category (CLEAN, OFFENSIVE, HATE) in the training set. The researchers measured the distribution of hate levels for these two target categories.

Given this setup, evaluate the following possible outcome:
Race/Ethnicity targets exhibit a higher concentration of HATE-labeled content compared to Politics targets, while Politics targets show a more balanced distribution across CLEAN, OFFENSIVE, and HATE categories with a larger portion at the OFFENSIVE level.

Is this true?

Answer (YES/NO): NO